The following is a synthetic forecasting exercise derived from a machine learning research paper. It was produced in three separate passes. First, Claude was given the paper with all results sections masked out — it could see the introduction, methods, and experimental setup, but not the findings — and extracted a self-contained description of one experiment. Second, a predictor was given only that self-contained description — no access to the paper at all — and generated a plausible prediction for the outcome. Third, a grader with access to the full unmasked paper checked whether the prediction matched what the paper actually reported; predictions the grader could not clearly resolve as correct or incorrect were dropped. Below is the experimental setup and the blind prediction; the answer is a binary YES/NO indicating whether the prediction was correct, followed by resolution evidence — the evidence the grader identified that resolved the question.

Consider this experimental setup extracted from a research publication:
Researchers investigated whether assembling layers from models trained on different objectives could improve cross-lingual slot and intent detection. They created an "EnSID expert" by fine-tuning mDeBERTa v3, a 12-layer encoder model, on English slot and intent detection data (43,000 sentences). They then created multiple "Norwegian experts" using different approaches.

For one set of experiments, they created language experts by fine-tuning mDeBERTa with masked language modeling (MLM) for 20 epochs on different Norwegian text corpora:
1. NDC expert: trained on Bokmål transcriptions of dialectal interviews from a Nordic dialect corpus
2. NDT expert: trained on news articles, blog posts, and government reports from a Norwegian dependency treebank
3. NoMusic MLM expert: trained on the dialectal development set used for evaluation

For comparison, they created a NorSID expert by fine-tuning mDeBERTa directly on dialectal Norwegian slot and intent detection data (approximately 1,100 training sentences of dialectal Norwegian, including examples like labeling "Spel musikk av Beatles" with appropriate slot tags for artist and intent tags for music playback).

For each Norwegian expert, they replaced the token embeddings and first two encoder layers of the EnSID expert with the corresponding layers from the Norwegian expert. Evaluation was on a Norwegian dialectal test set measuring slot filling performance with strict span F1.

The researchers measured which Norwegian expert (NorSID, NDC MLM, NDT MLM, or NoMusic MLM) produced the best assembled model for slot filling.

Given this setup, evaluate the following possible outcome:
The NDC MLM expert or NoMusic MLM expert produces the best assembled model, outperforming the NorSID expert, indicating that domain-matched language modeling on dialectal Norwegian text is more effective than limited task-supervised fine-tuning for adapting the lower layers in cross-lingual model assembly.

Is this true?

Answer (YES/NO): NO